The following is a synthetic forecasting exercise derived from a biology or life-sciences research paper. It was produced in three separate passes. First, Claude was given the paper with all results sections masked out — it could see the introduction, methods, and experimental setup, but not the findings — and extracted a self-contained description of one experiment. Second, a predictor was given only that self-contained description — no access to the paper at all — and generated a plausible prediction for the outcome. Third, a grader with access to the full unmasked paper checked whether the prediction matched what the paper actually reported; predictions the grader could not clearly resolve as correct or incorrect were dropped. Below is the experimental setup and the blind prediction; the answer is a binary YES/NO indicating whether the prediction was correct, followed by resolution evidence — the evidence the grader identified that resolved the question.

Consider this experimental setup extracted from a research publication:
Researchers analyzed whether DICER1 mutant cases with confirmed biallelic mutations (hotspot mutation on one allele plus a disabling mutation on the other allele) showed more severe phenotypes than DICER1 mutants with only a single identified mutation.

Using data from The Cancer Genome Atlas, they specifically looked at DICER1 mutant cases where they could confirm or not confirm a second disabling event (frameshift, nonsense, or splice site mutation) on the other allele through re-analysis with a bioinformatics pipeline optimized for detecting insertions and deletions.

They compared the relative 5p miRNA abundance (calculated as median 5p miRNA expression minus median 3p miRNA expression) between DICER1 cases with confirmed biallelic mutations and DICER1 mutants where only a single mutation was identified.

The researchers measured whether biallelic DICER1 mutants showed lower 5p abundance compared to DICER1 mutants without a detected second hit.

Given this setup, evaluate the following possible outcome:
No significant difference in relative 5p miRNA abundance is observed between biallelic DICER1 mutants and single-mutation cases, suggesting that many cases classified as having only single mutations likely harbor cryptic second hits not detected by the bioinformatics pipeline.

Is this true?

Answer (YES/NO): NO